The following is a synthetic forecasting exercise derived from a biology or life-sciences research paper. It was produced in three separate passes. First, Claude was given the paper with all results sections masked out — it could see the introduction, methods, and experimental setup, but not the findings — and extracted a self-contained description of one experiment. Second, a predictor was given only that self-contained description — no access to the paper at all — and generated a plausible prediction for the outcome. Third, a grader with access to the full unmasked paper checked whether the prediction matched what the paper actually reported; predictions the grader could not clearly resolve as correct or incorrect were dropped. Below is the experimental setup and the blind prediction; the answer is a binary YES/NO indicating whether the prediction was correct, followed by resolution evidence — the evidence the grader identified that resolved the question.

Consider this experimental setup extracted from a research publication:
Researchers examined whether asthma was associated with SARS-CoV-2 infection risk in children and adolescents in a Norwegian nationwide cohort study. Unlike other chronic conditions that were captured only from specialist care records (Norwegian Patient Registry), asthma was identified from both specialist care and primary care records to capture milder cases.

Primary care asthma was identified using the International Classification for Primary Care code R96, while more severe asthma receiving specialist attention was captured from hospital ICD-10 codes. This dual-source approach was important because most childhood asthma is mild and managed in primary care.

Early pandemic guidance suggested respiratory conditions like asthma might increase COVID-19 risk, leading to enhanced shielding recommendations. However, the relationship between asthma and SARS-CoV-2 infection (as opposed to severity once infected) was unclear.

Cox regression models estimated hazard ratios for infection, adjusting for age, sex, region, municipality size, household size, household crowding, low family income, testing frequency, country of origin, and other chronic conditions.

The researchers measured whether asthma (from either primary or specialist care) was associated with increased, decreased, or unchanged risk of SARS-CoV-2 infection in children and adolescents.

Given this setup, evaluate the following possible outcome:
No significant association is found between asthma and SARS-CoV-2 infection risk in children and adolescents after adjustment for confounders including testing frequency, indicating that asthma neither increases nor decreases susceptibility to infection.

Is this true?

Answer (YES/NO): NO